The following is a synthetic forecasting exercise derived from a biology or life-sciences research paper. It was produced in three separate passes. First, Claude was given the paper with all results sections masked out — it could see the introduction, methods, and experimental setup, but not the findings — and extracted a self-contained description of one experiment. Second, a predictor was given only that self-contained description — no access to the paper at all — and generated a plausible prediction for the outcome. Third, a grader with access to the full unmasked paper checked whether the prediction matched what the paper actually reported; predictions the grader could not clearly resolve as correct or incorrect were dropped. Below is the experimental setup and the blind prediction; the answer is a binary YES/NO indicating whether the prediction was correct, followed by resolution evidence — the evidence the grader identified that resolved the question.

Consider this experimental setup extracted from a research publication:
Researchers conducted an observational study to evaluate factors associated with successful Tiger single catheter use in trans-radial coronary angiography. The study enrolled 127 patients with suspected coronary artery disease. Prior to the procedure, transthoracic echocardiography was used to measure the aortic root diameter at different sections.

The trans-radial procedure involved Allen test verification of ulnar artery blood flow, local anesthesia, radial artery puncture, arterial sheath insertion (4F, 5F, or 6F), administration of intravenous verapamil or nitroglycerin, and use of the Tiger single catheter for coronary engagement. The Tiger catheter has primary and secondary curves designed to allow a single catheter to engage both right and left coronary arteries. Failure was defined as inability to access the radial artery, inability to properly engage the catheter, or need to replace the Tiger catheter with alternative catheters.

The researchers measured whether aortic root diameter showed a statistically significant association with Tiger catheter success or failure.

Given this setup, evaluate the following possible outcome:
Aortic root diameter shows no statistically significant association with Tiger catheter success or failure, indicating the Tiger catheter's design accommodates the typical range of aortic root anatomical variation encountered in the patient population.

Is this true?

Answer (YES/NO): NO